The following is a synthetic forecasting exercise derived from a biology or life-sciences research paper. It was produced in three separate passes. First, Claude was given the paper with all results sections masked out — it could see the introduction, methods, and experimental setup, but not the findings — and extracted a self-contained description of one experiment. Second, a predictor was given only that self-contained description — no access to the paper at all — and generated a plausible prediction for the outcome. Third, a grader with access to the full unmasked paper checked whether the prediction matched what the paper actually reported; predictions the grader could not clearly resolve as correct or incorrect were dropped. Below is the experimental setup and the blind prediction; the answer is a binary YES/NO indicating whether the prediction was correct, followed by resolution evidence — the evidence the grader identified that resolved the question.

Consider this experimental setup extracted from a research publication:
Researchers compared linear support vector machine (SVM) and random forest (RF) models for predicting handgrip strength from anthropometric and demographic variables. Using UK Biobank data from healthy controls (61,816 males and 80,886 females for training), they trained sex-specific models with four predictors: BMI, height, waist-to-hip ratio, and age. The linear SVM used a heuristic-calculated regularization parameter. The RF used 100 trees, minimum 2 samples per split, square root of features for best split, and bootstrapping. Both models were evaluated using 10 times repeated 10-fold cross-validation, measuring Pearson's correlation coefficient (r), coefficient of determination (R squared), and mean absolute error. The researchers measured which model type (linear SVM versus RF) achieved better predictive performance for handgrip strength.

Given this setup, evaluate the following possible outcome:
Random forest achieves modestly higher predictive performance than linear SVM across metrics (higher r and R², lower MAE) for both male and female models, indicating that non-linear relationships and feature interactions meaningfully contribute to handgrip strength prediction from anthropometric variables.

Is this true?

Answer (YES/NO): NO